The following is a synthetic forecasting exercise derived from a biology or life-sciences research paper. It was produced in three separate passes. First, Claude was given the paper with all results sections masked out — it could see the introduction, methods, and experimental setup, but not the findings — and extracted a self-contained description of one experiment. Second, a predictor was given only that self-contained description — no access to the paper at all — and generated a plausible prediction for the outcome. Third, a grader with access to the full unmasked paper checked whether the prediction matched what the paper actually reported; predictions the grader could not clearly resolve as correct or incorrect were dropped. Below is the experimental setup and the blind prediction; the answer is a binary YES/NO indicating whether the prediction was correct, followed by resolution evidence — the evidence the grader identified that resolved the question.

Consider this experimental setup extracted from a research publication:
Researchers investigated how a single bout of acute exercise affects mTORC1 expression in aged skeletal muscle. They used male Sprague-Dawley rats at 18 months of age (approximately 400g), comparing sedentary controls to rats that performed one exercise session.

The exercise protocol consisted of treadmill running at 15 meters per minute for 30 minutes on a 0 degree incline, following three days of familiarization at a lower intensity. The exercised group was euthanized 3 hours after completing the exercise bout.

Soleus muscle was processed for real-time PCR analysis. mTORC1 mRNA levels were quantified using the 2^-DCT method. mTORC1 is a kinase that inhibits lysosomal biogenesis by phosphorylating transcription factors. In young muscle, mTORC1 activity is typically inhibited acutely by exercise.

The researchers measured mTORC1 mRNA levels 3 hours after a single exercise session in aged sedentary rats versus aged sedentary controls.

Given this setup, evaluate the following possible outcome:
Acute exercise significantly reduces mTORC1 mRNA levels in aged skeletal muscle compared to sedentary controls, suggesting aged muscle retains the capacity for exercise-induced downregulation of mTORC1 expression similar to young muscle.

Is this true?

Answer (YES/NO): NO